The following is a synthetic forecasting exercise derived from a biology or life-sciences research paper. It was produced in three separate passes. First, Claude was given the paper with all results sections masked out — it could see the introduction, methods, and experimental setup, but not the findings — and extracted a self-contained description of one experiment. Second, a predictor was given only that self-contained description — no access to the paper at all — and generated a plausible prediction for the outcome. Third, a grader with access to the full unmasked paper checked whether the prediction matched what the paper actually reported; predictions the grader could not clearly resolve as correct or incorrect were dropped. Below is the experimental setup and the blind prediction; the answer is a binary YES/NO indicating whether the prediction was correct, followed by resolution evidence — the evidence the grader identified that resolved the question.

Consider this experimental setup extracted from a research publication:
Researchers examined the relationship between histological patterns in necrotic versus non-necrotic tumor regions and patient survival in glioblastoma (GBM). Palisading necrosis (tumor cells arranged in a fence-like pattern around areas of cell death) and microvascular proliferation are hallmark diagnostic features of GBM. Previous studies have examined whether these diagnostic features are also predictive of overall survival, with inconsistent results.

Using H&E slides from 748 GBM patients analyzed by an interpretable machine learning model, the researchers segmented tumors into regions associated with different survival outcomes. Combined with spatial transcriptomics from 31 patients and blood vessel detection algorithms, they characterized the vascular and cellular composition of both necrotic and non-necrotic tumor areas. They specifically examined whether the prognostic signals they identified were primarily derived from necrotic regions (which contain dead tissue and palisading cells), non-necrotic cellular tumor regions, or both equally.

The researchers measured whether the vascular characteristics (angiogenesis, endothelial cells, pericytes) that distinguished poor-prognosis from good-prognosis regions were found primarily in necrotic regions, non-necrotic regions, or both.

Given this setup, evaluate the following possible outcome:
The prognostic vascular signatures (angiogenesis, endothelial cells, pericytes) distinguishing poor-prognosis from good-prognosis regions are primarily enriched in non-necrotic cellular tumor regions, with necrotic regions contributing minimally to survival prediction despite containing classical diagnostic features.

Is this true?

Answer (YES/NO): YES